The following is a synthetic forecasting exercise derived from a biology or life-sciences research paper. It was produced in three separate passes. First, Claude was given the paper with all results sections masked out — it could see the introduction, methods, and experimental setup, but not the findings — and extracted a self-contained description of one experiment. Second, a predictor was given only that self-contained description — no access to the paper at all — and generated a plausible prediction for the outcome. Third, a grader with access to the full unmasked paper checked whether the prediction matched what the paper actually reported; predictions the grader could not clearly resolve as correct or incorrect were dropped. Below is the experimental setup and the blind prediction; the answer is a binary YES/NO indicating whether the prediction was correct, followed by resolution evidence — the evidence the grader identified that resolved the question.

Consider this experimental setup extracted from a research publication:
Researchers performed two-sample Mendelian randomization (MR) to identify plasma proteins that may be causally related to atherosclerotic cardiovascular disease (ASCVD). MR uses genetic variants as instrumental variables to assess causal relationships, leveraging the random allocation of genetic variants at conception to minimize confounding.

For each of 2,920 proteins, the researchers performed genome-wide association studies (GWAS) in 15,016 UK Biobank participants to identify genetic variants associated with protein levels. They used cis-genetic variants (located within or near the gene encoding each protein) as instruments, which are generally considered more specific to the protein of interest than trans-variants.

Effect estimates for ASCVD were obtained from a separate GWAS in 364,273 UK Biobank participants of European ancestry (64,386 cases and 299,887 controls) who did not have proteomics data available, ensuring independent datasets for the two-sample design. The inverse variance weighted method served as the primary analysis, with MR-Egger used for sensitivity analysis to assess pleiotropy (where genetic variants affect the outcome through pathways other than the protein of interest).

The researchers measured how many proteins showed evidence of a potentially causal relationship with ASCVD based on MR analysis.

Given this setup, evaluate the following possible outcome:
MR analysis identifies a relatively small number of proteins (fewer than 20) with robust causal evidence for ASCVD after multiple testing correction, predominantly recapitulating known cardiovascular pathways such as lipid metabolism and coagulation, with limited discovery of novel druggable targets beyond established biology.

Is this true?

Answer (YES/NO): YES